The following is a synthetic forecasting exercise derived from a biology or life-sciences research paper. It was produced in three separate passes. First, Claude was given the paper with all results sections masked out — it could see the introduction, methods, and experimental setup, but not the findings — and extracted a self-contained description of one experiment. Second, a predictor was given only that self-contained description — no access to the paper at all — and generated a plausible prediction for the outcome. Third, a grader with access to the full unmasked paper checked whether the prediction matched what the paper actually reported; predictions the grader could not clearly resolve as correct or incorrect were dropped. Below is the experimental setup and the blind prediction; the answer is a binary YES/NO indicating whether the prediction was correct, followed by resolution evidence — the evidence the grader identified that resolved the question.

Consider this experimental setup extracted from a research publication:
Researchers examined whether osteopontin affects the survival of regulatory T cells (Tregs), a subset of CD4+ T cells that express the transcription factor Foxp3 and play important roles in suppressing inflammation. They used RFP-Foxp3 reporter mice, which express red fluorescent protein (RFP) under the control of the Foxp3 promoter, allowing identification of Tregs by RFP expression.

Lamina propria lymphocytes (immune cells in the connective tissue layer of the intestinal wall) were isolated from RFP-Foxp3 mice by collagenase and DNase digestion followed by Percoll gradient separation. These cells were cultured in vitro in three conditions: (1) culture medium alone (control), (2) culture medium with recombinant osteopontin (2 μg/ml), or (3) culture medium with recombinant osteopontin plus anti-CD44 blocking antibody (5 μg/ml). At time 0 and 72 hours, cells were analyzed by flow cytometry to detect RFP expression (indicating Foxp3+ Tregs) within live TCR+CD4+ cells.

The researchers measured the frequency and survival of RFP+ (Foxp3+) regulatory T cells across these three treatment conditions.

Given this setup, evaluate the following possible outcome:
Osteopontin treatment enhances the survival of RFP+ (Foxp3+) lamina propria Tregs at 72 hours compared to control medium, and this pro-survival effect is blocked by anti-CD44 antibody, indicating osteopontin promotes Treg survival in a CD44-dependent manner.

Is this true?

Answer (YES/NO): YES